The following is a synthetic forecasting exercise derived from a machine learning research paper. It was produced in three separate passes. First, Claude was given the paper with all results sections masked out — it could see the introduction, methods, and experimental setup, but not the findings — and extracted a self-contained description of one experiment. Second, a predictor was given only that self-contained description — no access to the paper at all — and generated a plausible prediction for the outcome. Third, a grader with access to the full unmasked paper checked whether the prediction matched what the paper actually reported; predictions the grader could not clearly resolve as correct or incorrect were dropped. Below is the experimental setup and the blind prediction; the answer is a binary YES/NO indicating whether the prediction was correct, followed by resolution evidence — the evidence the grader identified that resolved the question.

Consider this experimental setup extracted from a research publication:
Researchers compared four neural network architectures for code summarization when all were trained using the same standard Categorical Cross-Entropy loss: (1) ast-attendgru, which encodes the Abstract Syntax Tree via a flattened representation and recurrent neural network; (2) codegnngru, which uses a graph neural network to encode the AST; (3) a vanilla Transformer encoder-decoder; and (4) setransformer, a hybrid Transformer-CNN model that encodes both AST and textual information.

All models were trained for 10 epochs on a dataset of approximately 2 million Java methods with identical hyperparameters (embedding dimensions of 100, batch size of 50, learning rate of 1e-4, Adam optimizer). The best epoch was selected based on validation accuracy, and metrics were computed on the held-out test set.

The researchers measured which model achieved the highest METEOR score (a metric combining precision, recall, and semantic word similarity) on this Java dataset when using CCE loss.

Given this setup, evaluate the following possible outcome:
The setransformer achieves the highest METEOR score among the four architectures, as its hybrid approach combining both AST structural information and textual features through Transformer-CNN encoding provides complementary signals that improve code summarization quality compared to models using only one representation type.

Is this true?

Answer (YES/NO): NO